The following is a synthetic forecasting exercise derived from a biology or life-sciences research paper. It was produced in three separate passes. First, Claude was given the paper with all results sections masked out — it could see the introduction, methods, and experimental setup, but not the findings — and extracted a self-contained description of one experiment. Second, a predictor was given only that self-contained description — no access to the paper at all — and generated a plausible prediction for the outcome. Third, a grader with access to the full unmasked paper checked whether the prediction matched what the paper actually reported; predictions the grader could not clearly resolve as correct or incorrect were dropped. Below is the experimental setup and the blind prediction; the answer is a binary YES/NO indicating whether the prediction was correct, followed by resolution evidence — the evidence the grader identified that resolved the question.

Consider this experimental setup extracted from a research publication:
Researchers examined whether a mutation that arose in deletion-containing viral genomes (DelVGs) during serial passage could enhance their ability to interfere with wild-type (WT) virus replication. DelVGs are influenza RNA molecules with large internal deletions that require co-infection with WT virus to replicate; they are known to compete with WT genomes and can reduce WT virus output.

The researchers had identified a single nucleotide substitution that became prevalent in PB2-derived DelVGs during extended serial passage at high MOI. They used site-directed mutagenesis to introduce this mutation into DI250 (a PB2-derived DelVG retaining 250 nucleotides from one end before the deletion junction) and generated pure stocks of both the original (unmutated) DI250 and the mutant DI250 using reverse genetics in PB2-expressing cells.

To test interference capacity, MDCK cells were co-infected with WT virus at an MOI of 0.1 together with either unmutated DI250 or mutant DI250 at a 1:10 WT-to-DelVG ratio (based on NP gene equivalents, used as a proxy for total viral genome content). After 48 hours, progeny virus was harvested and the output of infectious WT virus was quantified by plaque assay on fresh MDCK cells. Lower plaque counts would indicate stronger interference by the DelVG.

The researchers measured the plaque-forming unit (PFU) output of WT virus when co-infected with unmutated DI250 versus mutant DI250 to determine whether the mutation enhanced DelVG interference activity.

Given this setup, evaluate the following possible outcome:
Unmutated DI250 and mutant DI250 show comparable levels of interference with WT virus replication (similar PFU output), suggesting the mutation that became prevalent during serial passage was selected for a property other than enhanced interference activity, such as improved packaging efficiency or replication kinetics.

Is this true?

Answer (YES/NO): NO